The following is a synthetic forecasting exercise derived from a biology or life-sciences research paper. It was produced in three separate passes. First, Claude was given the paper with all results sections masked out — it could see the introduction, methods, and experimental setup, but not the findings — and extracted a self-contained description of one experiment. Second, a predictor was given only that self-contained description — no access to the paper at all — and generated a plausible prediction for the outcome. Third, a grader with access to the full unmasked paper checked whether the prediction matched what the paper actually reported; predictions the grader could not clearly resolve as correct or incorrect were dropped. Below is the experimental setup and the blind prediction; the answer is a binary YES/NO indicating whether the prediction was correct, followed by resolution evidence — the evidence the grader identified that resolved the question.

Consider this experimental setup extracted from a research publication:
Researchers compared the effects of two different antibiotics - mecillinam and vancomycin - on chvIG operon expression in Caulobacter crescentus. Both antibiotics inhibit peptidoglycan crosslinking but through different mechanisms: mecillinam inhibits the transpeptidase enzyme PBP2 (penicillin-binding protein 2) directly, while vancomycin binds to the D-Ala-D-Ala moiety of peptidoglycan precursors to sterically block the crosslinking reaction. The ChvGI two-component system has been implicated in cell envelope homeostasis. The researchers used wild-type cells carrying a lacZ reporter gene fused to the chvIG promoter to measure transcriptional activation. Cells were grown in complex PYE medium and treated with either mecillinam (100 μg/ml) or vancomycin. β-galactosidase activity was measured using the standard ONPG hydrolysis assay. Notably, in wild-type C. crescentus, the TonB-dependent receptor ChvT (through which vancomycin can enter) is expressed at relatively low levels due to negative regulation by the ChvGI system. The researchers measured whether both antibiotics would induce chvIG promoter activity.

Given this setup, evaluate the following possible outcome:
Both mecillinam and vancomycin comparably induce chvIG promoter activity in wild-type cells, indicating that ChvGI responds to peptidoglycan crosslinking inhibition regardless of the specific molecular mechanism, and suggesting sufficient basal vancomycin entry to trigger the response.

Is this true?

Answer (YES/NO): NO